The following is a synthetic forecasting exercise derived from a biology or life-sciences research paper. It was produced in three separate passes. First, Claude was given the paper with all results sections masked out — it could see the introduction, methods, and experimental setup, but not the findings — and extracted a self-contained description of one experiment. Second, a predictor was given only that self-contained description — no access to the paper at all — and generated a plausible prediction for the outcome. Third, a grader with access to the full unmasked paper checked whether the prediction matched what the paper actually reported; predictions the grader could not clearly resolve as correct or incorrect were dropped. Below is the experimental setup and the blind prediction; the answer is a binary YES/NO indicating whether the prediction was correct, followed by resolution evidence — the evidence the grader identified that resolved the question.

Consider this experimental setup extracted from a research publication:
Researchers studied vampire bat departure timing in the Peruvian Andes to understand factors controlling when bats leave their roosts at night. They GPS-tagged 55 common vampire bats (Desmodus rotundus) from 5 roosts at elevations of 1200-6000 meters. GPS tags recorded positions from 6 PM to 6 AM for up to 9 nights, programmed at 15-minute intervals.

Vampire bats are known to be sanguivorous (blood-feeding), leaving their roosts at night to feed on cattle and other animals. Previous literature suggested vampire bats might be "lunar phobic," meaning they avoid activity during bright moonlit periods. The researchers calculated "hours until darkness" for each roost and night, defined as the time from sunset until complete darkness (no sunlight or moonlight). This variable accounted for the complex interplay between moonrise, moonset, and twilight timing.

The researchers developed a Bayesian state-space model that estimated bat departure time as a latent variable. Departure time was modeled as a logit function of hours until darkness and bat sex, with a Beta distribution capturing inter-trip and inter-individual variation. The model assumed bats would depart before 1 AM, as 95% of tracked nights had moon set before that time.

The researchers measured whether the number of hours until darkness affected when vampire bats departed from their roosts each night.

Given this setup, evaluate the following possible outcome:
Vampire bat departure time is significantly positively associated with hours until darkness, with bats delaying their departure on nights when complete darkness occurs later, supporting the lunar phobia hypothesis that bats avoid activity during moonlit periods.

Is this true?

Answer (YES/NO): YES